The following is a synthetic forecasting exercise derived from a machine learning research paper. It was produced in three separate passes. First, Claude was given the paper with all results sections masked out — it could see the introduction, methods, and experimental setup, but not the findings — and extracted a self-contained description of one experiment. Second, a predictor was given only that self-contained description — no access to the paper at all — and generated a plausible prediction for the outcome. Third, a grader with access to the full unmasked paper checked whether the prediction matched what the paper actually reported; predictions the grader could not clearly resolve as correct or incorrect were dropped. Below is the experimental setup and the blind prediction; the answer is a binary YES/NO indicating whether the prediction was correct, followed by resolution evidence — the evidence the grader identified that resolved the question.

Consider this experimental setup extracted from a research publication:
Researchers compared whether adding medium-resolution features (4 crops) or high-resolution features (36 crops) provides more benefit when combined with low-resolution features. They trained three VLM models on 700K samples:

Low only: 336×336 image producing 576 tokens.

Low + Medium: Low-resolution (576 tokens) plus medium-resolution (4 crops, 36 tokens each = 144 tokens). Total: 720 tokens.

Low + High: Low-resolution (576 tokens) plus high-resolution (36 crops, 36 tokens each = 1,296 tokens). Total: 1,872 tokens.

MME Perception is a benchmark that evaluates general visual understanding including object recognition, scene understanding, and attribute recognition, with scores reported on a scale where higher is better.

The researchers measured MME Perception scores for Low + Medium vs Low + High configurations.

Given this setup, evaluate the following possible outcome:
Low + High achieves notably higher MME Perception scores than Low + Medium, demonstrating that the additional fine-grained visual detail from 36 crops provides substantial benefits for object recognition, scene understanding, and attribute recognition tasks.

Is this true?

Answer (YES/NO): YES